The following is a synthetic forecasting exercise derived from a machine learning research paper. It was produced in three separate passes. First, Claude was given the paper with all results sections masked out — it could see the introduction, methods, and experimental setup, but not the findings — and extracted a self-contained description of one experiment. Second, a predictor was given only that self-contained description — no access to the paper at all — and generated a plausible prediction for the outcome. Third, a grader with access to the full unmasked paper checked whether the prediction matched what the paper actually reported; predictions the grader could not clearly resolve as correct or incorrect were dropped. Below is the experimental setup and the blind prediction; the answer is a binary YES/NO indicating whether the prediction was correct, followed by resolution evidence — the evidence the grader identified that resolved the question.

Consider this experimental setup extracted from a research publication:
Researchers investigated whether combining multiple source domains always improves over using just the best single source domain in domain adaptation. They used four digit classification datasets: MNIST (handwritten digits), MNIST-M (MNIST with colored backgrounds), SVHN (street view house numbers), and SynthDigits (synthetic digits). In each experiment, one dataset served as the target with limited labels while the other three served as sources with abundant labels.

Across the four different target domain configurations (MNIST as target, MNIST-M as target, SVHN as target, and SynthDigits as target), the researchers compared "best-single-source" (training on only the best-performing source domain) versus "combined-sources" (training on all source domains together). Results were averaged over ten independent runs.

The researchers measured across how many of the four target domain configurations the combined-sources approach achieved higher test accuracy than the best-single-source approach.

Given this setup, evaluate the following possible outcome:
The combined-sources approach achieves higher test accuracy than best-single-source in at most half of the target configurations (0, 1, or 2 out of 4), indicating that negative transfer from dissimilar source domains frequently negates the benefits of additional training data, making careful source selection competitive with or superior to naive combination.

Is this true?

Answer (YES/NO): NO